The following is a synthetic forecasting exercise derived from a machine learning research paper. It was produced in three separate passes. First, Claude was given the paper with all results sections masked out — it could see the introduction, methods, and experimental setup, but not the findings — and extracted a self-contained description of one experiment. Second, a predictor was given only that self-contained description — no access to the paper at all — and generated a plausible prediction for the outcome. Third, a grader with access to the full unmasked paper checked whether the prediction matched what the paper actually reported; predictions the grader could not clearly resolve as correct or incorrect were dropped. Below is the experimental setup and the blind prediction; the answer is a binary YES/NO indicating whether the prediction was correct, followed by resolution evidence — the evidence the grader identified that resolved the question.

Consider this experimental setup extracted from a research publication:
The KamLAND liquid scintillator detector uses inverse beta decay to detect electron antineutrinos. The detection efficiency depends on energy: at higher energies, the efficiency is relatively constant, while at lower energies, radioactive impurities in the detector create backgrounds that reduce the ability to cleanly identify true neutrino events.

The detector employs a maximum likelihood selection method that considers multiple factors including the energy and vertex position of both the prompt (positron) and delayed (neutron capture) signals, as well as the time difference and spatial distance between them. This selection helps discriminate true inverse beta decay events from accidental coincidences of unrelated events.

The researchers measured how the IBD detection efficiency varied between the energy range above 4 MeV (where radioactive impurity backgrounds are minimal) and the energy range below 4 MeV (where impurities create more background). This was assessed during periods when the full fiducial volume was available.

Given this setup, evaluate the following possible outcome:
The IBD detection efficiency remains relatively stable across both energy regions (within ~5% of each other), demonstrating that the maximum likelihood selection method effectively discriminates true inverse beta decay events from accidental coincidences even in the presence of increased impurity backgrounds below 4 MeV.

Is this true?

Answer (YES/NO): NO